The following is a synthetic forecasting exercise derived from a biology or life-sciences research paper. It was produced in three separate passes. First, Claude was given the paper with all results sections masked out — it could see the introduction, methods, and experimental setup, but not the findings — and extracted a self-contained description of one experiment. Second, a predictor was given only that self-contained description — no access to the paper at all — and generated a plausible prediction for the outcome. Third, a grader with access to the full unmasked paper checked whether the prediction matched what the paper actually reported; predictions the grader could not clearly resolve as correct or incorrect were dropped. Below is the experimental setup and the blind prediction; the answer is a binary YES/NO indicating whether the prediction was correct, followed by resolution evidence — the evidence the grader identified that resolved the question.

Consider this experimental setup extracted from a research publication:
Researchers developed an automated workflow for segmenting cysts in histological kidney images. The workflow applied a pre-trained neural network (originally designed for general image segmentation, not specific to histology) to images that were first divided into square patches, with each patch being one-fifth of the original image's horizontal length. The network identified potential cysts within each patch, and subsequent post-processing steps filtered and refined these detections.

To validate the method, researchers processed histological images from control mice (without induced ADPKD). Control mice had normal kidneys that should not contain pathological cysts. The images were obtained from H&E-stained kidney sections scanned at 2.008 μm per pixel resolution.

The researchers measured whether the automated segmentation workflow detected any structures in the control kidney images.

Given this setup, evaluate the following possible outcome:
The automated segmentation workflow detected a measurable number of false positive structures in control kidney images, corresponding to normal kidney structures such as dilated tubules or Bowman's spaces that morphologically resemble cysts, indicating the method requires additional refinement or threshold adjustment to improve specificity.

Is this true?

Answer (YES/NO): YES